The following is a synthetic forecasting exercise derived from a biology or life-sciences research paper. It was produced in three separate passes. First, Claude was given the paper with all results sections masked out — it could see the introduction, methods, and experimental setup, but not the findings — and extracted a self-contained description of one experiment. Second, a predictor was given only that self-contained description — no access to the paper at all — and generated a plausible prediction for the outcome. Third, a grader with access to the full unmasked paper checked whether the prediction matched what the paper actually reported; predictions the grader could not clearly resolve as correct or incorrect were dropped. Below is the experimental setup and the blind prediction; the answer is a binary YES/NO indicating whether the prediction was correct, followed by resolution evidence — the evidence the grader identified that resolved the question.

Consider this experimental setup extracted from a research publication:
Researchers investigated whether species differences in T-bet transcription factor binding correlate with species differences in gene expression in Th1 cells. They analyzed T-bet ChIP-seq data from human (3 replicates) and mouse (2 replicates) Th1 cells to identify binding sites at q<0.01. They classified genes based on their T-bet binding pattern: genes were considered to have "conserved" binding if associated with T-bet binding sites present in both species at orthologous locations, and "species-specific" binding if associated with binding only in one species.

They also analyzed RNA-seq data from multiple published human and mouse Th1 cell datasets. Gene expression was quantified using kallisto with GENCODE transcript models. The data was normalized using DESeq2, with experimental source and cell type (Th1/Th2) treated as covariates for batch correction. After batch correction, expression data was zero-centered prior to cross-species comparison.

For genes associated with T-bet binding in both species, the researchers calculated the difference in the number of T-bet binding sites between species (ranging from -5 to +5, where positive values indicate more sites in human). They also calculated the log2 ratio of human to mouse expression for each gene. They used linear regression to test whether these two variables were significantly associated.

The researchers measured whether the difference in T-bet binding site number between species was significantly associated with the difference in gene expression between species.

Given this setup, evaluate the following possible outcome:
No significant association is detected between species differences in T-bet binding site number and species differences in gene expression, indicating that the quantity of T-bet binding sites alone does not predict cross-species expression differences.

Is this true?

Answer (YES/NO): NO